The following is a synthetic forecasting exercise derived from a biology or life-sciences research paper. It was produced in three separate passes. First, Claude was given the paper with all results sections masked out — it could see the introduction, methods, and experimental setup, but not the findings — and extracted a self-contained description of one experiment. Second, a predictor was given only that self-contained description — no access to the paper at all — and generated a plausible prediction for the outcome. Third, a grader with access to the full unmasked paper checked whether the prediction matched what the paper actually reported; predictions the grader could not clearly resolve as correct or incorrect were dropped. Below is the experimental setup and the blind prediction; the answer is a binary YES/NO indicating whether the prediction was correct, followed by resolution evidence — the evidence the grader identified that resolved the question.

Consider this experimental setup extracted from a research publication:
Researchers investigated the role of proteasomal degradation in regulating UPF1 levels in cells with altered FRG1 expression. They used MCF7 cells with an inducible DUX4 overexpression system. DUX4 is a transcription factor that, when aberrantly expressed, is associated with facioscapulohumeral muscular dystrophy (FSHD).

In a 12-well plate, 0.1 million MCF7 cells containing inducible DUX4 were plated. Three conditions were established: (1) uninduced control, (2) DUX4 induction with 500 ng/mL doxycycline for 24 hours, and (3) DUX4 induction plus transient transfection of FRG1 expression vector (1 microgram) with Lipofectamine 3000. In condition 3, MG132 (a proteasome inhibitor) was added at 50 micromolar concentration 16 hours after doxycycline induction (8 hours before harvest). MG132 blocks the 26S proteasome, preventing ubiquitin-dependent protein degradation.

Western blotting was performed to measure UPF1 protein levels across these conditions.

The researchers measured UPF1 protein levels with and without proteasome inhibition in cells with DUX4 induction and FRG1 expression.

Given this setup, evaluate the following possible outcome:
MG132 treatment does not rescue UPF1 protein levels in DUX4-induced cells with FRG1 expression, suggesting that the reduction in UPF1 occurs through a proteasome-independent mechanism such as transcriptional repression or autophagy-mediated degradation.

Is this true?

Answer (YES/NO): NO